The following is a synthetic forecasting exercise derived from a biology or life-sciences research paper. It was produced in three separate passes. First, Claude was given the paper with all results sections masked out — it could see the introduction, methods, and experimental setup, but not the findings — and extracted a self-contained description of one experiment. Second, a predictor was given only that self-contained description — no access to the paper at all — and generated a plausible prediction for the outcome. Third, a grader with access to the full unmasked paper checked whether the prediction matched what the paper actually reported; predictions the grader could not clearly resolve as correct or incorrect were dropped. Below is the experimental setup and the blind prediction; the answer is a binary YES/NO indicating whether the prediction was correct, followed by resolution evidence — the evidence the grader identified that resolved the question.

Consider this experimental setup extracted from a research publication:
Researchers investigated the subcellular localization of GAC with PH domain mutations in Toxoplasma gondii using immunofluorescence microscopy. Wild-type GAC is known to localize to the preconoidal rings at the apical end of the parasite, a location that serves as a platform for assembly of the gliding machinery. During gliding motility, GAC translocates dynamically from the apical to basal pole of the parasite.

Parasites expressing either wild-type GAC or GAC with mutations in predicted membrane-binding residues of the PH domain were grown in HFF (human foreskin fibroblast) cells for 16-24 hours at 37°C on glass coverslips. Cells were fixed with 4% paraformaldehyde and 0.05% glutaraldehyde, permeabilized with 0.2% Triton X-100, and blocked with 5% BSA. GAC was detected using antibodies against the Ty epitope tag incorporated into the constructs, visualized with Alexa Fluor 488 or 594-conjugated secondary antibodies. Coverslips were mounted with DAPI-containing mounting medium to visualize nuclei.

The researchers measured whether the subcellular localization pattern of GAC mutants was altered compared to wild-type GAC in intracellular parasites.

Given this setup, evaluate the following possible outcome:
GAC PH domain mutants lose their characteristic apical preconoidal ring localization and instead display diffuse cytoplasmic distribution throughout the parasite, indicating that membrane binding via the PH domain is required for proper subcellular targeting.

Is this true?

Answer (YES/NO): NO